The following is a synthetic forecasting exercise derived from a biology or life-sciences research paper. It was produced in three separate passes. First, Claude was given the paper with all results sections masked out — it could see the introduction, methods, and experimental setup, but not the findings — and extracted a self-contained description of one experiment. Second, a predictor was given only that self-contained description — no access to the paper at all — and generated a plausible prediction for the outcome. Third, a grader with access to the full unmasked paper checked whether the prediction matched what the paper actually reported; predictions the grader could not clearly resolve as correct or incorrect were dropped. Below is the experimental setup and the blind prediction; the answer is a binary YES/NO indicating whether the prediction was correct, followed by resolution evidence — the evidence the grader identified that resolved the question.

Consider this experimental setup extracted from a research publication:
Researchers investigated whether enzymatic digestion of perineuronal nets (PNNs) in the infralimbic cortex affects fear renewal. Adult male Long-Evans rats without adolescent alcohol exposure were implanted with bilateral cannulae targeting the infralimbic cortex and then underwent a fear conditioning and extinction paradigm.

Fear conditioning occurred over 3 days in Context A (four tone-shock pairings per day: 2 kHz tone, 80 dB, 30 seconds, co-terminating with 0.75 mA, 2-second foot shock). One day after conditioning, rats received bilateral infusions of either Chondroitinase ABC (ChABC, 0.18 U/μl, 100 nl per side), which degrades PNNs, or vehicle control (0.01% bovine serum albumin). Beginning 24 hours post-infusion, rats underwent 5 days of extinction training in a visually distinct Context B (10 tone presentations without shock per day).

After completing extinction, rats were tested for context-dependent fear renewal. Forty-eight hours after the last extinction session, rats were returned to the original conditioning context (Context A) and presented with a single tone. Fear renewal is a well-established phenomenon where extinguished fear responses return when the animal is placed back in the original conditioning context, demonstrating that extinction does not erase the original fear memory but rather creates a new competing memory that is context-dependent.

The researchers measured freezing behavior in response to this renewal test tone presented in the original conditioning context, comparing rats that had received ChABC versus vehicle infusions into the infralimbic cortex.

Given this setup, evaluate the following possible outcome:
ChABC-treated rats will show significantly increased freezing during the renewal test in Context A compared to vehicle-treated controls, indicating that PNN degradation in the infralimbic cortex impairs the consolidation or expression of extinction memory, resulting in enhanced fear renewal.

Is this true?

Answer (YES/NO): NO